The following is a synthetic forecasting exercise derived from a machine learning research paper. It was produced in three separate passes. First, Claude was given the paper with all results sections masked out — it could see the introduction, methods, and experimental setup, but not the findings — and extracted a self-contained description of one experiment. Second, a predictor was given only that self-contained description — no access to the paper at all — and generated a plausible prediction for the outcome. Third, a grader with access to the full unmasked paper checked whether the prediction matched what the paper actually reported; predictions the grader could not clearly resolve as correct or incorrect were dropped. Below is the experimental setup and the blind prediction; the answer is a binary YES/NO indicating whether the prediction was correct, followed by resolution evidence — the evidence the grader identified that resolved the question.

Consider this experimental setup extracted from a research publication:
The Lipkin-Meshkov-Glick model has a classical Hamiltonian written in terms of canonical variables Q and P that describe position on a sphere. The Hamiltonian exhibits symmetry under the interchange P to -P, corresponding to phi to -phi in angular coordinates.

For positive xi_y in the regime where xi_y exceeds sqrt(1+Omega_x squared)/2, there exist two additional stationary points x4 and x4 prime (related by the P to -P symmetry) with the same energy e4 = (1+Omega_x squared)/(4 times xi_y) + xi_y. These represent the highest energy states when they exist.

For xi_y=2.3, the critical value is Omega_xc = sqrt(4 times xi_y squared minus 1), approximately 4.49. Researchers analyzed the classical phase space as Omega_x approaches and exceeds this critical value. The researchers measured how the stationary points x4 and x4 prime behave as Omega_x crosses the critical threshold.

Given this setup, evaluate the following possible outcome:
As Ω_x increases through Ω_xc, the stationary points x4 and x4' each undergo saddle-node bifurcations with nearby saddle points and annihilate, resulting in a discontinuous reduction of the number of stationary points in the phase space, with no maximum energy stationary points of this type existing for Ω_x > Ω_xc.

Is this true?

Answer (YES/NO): NO